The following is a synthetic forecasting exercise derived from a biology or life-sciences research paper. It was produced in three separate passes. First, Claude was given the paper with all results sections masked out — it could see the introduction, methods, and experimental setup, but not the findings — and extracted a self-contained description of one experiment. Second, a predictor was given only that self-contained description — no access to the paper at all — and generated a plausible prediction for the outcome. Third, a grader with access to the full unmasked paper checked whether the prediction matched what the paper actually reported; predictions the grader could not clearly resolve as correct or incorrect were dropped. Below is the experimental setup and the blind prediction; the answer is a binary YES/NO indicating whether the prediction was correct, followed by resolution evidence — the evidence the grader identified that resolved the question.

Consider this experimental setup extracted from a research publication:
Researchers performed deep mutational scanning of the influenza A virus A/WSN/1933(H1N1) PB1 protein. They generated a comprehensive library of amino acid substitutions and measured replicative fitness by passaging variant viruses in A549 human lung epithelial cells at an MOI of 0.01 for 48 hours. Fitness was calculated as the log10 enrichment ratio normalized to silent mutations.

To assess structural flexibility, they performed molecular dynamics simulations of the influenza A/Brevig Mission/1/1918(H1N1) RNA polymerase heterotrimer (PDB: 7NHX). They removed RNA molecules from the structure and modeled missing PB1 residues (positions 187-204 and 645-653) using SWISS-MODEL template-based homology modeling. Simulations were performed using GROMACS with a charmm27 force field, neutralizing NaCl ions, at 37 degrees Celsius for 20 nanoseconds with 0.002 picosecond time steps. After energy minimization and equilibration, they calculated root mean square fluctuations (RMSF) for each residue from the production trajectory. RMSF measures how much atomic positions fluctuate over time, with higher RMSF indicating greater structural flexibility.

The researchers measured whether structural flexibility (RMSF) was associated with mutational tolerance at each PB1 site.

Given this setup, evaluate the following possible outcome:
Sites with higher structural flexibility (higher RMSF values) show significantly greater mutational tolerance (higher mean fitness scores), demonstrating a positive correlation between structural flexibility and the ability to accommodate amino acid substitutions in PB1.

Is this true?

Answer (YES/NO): NO